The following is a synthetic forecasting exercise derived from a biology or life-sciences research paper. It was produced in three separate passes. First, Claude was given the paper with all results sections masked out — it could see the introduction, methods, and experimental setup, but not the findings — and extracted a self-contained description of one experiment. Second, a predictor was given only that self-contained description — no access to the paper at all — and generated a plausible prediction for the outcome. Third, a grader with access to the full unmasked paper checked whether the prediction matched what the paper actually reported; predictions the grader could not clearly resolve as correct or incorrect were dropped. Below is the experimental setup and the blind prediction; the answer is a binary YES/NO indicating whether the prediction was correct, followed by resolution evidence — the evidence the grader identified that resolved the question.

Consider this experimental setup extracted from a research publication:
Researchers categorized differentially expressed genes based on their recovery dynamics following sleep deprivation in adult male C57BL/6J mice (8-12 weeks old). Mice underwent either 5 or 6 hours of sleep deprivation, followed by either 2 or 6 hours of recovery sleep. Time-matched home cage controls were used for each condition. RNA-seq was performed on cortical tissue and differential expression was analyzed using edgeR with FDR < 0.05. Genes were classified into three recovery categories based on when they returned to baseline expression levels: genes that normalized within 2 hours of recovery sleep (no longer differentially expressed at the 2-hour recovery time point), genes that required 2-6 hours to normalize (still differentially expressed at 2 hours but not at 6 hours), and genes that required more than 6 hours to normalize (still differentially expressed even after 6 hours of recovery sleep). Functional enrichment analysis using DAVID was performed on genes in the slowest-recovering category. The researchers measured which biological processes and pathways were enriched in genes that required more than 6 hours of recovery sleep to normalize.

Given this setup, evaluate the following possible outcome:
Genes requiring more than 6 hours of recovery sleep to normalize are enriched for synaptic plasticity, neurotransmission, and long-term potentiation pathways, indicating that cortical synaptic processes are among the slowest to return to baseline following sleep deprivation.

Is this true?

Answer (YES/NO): NO